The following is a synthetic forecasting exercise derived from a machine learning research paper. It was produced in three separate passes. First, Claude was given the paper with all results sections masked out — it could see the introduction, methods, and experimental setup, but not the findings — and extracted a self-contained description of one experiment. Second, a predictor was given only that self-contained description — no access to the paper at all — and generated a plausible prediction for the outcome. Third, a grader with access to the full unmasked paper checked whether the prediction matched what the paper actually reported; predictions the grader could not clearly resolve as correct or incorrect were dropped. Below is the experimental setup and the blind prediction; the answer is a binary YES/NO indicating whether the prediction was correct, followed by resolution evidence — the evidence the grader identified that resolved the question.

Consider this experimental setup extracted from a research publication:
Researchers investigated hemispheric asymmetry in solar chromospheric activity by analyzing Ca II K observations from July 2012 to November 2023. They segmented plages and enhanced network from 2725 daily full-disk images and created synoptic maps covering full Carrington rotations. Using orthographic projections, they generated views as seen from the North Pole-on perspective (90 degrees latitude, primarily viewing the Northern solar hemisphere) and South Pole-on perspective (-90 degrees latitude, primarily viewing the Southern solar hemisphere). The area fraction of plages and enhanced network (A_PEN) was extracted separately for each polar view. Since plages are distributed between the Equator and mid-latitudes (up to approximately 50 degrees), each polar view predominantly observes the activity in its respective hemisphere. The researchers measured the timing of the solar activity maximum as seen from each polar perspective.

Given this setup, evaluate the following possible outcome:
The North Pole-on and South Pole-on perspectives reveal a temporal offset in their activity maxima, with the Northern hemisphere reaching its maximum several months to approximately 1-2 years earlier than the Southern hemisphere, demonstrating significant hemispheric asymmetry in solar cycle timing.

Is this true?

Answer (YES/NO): NO